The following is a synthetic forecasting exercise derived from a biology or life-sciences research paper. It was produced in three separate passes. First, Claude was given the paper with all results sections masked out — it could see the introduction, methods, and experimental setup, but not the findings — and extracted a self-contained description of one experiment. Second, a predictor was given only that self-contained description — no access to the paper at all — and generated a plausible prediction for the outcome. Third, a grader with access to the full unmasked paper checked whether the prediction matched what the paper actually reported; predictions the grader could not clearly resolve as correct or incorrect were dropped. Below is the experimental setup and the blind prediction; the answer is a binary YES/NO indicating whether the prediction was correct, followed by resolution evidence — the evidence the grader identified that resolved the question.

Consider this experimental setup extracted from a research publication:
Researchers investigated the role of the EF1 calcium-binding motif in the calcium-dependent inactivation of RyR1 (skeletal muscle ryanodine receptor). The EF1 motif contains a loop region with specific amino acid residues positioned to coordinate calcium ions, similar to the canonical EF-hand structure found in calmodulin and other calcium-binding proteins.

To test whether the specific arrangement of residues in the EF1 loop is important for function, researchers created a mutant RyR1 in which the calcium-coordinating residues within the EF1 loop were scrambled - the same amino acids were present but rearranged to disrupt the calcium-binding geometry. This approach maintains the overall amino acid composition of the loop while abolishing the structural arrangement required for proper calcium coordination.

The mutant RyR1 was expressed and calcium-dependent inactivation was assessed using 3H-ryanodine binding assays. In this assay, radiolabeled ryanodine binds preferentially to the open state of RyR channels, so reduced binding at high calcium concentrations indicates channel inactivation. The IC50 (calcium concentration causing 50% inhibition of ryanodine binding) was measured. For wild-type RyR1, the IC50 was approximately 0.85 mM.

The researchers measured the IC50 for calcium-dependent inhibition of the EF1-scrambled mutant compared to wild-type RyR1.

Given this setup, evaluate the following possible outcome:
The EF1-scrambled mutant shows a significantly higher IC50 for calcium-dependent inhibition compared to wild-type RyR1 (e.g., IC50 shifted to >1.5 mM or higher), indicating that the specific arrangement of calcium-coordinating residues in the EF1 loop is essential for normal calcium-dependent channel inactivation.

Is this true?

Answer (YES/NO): YES